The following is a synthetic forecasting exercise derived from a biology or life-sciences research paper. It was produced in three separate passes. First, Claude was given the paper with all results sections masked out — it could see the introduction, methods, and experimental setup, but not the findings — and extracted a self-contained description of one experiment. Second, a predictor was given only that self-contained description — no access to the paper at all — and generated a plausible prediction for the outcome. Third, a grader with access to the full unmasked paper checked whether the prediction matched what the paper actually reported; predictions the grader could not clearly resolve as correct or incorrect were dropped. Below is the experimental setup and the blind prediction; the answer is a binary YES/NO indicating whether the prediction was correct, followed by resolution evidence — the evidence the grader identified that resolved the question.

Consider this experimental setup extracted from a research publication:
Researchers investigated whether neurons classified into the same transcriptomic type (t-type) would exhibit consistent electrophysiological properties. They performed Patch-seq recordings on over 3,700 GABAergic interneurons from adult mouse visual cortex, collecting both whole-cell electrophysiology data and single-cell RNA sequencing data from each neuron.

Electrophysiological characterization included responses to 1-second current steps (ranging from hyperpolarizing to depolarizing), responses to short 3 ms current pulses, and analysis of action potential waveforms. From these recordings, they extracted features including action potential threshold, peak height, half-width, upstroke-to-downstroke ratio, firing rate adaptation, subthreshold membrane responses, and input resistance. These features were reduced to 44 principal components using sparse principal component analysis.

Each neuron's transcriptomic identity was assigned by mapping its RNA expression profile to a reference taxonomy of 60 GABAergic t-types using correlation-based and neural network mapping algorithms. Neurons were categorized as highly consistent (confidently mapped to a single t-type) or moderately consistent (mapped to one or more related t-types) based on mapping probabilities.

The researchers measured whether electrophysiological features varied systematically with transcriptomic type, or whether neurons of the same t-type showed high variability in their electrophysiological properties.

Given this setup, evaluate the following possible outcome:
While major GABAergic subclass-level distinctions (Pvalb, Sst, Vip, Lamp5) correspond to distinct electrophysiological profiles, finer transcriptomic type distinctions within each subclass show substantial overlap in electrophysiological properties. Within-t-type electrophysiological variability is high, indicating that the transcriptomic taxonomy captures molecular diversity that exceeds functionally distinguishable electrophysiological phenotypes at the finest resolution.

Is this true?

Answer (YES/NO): NO